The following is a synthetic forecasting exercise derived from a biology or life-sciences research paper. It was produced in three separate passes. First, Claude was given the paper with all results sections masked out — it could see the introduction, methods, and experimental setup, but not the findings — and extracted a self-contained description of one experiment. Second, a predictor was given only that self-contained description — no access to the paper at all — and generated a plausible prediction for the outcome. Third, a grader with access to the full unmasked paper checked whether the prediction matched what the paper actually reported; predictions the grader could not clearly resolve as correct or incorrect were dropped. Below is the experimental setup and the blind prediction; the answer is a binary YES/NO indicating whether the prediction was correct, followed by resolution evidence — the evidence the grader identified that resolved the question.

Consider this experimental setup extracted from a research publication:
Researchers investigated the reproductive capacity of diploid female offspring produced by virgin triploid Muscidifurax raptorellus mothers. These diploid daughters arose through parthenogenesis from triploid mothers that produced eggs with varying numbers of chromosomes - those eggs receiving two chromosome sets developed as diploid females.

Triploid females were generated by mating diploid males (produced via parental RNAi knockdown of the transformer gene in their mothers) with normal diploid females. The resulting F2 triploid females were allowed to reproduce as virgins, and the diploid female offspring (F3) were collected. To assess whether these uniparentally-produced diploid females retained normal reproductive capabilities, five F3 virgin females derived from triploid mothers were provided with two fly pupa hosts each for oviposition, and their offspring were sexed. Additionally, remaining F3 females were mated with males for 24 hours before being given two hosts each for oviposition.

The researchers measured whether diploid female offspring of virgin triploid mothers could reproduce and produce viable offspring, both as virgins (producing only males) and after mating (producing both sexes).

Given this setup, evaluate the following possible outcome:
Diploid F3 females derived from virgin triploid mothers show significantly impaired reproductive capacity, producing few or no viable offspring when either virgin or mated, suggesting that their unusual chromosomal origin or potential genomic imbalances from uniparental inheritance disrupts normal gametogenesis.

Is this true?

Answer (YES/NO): NO